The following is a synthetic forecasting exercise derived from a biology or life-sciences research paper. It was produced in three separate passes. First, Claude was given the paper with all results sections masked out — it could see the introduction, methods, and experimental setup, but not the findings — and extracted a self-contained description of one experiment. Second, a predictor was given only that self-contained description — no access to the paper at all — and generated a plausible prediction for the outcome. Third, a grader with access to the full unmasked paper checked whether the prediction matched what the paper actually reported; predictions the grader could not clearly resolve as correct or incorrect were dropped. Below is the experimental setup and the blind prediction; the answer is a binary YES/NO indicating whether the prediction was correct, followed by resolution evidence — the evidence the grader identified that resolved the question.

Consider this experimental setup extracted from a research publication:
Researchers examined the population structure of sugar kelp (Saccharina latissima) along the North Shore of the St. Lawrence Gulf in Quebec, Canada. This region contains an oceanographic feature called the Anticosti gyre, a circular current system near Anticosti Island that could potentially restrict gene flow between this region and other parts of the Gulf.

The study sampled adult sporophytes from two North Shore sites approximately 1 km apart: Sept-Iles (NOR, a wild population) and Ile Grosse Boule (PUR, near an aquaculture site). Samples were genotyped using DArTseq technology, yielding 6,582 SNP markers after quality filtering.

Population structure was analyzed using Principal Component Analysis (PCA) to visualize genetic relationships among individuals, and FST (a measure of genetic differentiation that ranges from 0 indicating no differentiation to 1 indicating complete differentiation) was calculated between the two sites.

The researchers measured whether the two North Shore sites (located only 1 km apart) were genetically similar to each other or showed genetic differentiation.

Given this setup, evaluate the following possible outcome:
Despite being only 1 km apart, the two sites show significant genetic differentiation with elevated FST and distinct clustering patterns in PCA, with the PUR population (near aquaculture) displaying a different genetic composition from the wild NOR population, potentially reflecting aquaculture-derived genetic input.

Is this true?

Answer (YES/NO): NO